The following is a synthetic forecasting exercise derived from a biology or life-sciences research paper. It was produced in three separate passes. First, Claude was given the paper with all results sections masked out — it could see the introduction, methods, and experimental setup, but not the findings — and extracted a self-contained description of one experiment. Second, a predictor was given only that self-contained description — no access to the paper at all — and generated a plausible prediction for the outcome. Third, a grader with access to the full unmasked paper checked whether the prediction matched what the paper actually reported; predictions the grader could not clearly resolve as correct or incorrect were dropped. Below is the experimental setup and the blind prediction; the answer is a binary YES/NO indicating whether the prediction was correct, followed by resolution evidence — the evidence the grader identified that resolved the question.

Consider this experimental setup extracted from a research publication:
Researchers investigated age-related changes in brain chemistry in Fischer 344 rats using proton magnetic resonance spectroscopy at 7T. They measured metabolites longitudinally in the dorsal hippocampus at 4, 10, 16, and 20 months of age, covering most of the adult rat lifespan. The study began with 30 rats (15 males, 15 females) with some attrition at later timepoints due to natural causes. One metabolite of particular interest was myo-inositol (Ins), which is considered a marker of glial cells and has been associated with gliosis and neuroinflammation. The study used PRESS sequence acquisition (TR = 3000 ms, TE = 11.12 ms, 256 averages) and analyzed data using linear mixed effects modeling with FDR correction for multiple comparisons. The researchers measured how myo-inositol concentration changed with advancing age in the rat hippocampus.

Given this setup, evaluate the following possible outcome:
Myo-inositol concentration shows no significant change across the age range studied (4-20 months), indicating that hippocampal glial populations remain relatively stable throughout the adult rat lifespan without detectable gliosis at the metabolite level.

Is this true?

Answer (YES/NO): NO